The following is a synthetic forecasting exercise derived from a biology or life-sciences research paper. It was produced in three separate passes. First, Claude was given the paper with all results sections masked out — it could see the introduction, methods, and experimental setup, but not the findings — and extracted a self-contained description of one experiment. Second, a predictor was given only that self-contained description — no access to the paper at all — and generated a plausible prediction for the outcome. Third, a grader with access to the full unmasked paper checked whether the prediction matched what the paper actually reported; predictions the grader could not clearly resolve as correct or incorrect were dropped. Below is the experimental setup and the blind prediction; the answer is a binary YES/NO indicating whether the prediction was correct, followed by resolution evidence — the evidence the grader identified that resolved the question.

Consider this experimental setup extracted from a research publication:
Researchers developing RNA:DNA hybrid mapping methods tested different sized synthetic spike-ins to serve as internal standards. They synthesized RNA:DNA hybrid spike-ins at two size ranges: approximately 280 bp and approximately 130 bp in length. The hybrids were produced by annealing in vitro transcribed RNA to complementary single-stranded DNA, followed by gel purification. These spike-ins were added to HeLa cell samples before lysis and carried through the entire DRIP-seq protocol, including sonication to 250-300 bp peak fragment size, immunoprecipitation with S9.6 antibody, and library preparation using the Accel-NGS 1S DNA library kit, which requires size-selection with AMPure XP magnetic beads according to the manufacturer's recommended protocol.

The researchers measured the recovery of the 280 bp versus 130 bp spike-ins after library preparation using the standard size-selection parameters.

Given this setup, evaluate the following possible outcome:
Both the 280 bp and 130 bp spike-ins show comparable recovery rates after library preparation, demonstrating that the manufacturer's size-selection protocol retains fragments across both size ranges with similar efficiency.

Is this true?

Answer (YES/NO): NO